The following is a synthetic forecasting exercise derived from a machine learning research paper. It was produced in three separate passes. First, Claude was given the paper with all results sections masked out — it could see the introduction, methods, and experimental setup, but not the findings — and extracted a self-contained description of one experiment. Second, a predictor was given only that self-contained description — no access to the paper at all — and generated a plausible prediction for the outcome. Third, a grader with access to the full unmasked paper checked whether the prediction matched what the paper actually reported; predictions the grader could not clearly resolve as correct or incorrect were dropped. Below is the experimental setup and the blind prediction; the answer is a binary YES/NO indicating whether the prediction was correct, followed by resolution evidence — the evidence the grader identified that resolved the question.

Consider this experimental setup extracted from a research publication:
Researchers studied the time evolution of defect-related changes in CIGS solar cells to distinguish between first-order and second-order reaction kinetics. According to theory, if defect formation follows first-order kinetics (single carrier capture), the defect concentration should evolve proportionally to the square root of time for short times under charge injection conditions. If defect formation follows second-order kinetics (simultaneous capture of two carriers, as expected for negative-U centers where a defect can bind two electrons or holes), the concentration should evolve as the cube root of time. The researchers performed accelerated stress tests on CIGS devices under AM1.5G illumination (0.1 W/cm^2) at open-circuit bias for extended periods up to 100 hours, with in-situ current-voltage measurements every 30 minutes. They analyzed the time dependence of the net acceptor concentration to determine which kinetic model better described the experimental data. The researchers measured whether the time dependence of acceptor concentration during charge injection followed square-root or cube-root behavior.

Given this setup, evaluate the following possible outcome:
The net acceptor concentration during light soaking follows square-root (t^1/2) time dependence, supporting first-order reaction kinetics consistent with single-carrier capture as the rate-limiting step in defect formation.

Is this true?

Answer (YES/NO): NO